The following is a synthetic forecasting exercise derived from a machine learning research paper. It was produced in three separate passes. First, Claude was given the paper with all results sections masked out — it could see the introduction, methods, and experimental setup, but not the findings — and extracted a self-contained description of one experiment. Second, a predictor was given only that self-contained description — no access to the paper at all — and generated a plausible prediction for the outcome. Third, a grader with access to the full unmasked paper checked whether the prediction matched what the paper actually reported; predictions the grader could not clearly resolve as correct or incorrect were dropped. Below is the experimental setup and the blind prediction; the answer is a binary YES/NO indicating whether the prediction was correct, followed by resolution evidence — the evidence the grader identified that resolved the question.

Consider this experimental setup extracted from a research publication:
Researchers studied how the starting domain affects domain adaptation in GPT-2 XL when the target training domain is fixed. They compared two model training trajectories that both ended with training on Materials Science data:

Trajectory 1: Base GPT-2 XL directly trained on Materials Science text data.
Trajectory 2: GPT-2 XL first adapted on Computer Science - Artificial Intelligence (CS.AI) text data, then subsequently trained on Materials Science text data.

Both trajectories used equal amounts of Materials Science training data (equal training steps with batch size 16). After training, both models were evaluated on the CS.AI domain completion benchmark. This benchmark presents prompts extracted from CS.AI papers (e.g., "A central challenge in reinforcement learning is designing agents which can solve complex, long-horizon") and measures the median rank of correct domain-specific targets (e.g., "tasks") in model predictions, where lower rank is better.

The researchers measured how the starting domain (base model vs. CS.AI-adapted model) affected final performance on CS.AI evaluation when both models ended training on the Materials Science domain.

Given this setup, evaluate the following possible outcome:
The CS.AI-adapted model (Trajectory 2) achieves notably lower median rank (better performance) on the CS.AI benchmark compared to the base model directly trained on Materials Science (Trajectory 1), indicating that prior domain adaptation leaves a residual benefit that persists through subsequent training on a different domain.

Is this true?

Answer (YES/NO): YES